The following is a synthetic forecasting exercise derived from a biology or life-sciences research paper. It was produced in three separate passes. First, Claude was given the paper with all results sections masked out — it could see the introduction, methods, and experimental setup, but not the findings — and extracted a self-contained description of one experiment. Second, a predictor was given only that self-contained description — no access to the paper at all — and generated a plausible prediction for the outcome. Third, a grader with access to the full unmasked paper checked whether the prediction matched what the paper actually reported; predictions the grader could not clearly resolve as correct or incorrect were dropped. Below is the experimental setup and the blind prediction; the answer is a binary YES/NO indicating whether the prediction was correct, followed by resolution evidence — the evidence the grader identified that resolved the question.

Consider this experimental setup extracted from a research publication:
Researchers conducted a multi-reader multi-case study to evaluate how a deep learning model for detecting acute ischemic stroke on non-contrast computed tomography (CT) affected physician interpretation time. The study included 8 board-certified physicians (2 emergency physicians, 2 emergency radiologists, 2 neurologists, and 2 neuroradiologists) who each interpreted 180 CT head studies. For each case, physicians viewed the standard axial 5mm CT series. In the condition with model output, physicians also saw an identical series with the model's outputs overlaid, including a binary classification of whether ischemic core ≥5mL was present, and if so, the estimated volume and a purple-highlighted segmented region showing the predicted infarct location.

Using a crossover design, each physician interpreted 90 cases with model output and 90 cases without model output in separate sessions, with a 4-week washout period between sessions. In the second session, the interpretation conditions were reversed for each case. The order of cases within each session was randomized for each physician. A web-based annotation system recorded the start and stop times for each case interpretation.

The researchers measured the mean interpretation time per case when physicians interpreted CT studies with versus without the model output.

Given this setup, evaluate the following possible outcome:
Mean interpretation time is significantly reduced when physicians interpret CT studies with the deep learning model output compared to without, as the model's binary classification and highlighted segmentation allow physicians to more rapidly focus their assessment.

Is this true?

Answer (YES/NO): YES